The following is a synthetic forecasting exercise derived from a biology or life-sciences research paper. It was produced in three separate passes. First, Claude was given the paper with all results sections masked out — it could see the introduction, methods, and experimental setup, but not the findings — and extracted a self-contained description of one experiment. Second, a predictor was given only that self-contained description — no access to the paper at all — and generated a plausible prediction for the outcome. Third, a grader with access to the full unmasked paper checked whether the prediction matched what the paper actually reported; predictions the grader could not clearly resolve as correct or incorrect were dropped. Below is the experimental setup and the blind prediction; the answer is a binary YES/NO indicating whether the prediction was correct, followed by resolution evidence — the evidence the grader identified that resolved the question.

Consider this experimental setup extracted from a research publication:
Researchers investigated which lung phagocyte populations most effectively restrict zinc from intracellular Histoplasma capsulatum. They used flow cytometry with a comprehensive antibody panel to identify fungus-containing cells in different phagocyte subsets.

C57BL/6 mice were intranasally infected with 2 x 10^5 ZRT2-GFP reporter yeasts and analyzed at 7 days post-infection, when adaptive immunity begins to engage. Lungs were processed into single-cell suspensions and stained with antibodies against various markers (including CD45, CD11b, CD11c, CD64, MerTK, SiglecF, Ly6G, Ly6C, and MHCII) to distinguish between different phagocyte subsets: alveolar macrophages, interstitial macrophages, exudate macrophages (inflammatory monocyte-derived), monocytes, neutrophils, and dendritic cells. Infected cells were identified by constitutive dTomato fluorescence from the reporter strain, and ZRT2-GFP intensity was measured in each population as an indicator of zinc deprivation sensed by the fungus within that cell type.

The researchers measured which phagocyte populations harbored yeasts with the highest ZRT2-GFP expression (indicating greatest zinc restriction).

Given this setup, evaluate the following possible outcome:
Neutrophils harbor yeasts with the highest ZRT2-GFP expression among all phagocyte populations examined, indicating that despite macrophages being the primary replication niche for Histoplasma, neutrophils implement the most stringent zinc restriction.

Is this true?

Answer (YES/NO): NO